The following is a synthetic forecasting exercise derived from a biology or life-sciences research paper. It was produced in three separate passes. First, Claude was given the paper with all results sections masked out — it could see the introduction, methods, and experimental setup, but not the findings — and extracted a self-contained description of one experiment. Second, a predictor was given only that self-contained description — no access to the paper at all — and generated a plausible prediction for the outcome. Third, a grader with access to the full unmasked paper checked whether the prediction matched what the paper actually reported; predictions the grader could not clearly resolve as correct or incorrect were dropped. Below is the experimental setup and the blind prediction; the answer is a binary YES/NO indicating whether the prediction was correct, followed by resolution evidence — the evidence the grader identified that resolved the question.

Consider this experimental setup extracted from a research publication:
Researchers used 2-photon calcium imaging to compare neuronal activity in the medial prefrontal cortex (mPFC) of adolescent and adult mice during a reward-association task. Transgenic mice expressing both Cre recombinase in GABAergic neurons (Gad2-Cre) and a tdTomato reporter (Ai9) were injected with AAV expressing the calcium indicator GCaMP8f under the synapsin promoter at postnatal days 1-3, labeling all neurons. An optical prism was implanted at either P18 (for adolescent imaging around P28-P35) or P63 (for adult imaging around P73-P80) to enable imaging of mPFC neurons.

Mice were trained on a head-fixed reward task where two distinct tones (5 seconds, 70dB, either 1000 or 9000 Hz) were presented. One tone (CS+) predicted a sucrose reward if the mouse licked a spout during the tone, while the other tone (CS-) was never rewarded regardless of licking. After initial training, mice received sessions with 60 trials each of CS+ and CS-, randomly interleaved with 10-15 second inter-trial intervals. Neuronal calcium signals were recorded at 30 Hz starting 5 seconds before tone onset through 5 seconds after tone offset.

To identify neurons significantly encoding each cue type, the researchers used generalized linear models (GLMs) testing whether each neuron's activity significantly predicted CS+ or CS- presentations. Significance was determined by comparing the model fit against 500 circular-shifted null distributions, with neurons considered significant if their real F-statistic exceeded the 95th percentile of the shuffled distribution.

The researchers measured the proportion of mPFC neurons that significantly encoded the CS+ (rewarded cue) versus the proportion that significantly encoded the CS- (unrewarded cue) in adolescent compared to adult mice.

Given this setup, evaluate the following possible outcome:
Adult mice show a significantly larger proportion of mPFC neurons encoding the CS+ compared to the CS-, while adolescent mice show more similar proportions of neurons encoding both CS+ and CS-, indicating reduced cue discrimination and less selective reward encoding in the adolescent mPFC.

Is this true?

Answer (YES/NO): NO